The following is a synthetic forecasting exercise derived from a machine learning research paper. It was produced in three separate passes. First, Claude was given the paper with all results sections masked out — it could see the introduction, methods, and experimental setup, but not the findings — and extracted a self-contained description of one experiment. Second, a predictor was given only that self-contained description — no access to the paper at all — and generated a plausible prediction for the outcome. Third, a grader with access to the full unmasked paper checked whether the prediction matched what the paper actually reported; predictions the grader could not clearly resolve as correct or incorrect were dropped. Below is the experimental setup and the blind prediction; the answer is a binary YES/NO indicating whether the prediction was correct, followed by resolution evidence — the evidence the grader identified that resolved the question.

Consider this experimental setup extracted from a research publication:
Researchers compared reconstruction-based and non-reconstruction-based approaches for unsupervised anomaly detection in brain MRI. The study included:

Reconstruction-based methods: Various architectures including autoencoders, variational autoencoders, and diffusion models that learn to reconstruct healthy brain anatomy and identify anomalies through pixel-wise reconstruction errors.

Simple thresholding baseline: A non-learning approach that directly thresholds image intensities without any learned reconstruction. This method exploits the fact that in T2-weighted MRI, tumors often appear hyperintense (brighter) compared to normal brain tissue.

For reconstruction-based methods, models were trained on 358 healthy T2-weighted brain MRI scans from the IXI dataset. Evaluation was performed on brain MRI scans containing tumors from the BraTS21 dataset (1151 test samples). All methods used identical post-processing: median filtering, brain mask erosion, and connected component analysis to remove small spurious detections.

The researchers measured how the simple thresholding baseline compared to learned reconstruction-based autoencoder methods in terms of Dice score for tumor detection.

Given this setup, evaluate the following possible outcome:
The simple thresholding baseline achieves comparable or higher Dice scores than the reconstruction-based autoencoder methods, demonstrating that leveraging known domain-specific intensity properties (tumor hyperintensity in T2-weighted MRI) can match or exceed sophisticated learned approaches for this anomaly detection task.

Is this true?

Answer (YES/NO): NO